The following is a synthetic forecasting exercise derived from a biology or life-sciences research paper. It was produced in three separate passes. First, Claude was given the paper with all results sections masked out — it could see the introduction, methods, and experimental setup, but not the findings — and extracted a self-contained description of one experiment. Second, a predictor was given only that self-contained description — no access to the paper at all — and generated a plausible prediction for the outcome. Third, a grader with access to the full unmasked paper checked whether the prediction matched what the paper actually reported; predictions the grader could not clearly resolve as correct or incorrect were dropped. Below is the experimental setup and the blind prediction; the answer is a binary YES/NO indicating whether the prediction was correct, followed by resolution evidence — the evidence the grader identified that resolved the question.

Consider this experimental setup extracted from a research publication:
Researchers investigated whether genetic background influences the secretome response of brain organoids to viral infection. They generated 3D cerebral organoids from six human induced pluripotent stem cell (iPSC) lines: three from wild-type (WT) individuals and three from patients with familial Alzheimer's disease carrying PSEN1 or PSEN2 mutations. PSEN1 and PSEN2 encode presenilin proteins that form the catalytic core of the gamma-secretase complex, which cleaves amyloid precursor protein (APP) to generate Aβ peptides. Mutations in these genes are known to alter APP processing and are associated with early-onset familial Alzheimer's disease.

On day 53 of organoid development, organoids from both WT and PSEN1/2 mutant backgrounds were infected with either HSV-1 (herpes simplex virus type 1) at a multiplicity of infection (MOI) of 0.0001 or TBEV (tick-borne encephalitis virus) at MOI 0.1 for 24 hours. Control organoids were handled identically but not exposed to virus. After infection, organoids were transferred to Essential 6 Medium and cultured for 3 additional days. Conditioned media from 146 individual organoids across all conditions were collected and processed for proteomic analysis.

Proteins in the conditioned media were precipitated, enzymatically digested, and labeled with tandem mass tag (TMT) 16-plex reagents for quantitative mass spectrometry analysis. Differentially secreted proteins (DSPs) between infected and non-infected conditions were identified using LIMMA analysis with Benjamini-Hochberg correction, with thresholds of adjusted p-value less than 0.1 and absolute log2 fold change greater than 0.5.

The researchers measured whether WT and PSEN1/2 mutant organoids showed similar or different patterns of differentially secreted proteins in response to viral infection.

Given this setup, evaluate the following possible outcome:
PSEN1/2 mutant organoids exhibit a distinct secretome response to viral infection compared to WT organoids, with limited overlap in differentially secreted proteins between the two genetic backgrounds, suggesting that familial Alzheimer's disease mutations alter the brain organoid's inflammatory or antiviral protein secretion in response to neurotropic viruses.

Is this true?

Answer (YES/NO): NO